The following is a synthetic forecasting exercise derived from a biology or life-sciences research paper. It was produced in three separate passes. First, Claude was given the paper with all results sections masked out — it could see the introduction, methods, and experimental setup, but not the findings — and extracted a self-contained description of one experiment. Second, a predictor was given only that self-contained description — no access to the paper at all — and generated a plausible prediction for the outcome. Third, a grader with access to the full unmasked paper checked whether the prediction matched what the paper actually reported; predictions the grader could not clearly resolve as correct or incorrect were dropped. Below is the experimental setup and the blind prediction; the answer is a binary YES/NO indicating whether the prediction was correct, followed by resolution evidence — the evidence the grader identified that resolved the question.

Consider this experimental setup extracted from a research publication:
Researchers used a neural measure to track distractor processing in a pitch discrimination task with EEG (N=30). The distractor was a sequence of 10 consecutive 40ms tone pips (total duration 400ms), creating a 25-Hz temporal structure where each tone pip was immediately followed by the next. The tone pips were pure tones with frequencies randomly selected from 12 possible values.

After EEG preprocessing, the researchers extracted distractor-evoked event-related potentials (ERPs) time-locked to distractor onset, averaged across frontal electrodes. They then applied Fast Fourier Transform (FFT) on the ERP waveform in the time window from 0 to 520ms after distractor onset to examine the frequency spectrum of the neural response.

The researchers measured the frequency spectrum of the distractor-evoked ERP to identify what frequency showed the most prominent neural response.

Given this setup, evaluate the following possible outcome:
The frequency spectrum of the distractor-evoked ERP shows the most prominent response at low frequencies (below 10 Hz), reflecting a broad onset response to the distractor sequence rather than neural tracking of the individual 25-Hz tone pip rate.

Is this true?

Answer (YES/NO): NO